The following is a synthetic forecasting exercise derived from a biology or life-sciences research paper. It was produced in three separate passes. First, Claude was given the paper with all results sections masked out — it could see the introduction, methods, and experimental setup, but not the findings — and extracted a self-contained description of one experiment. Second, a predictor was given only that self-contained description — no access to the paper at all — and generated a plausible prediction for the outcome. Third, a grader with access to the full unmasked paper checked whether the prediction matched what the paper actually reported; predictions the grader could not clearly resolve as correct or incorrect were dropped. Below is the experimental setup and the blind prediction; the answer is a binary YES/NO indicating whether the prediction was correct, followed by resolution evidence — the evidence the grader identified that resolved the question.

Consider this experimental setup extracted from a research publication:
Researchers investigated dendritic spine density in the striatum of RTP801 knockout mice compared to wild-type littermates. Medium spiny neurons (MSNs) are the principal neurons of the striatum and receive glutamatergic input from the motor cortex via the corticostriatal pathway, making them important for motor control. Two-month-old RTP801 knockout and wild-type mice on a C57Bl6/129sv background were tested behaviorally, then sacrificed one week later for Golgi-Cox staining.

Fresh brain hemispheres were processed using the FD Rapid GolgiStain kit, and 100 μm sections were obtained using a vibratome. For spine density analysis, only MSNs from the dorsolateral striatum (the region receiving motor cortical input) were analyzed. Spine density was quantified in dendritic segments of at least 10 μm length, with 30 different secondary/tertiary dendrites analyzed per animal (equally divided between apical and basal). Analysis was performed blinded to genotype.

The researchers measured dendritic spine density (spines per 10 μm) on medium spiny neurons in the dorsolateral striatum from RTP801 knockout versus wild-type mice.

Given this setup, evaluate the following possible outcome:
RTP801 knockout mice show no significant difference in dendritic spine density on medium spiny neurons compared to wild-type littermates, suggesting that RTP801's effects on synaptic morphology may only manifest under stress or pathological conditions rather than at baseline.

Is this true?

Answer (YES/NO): YES